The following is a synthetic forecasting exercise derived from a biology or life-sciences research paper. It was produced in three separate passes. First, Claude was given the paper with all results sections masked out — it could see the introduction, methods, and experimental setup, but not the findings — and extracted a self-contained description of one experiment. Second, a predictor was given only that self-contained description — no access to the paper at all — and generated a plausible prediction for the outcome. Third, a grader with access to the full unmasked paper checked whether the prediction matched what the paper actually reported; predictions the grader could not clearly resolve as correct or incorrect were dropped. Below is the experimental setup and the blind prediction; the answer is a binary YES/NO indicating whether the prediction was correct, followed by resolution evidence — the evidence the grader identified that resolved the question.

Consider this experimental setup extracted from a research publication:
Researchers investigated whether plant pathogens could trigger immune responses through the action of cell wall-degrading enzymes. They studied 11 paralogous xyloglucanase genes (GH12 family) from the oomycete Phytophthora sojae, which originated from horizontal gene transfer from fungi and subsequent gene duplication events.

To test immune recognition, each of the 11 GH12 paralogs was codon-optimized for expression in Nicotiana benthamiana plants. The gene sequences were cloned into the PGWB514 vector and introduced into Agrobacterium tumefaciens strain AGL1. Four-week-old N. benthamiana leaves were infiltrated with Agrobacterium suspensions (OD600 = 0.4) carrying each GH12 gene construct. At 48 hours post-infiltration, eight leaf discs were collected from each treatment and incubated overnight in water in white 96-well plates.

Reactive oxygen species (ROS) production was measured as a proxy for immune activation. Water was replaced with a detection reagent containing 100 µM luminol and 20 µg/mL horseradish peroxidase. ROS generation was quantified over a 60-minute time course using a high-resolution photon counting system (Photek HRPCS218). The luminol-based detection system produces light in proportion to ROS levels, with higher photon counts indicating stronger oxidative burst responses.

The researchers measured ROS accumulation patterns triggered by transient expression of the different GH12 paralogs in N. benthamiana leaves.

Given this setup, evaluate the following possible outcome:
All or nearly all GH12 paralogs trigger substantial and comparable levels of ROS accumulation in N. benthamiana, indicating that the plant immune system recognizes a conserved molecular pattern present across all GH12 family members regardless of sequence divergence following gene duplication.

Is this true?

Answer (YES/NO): NO